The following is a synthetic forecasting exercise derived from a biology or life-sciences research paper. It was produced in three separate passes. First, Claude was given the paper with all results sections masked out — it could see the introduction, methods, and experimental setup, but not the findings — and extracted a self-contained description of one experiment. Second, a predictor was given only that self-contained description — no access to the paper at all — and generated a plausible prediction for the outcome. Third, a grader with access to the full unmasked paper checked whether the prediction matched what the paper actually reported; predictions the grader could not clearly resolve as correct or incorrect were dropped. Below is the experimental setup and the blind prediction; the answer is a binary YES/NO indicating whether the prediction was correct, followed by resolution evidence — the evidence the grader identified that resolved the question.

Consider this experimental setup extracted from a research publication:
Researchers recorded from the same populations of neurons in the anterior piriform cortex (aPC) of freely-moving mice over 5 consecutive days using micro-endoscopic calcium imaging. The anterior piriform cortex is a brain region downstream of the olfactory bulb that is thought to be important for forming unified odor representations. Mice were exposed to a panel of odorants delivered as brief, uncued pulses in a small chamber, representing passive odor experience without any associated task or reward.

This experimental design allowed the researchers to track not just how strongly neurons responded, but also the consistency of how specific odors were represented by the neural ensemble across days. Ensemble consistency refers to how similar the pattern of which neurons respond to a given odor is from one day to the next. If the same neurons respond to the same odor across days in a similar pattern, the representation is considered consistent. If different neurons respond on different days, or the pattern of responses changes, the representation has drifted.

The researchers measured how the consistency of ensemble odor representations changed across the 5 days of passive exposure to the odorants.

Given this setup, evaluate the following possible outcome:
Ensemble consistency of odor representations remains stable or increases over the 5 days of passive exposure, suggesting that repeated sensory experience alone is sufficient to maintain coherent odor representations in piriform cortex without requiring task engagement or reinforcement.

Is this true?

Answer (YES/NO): NO